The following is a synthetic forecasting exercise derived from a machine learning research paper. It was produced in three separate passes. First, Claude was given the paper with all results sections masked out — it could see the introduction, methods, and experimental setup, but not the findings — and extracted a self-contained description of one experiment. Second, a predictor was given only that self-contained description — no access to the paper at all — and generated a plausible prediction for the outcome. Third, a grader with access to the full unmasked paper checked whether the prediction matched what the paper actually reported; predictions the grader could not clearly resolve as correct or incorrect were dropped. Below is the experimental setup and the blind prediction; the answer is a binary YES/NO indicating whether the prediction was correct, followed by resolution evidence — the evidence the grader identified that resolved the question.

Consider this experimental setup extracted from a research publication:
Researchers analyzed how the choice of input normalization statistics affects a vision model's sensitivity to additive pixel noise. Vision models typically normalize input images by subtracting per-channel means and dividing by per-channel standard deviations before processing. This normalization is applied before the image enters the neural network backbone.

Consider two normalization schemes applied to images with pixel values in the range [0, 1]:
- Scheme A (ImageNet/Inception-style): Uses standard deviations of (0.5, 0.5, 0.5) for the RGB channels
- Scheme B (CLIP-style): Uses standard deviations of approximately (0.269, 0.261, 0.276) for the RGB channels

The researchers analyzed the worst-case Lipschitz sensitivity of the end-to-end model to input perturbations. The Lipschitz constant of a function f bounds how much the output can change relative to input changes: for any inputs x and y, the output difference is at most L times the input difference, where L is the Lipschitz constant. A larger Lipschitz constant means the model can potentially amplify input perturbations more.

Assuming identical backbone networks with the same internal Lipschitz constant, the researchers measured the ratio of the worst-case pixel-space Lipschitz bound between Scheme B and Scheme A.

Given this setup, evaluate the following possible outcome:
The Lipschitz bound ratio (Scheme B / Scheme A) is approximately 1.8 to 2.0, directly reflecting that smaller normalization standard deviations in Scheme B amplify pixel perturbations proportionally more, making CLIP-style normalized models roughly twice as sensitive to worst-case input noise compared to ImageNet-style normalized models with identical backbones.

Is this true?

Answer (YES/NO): YES